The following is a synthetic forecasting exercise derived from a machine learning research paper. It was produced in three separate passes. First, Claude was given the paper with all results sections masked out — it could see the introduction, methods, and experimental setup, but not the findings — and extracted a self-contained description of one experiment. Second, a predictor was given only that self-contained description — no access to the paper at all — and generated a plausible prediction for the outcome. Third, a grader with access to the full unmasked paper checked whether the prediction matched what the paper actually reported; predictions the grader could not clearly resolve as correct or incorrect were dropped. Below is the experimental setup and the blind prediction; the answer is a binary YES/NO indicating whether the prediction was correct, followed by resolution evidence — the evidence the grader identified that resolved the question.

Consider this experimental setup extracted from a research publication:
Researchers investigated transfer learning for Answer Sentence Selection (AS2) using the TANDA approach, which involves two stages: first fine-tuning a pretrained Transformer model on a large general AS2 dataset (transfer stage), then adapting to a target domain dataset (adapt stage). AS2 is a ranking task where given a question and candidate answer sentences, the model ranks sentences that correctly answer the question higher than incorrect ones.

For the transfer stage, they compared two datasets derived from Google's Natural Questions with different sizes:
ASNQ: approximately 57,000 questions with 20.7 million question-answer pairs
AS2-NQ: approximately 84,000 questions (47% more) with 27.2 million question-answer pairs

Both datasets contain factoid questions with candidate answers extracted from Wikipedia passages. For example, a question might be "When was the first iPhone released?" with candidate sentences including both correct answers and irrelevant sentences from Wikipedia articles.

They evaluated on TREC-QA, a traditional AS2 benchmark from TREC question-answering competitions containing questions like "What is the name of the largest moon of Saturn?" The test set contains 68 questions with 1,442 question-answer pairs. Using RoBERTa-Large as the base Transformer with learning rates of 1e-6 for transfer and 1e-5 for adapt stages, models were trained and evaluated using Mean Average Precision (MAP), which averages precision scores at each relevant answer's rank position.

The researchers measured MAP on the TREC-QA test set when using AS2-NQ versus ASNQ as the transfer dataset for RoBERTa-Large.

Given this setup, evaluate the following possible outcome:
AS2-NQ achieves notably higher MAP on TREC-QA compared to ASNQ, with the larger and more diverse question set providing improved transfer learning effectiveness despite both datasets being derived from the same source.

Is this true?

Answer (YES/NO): NO